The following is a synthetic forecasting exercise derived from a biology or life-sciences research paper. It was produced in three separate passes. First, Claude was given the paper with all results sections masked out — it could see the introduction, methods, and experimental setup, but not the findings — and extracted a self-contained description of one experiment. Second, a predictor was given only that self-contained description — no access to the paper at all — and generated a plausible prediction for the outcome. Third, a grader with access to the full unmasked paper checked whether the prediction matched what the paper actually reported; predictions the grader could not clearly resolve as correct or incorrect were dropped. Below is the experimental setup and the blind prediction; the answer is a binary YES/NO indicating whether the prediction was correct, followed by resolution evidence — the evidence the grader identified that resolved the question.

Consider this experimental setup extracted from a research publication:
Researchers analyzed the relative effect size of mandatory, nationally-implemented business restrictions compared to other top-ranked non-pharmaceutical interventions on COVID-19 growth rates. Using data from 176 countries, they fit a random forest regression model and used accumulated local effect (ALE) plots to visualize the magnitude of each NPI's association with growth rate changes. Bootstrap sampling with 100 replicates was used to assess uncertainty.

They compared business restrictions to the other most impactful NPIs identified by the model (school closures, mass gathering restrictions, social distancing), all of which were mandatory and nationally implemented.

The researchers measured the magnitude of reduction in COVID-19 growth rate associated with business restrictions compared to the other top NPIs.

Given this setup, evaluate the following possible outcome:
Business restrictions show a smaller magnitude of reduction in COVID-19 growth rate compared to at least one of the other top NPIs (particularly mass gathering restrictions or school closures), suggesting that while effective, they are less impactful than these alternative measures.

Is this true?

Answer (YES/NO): YES